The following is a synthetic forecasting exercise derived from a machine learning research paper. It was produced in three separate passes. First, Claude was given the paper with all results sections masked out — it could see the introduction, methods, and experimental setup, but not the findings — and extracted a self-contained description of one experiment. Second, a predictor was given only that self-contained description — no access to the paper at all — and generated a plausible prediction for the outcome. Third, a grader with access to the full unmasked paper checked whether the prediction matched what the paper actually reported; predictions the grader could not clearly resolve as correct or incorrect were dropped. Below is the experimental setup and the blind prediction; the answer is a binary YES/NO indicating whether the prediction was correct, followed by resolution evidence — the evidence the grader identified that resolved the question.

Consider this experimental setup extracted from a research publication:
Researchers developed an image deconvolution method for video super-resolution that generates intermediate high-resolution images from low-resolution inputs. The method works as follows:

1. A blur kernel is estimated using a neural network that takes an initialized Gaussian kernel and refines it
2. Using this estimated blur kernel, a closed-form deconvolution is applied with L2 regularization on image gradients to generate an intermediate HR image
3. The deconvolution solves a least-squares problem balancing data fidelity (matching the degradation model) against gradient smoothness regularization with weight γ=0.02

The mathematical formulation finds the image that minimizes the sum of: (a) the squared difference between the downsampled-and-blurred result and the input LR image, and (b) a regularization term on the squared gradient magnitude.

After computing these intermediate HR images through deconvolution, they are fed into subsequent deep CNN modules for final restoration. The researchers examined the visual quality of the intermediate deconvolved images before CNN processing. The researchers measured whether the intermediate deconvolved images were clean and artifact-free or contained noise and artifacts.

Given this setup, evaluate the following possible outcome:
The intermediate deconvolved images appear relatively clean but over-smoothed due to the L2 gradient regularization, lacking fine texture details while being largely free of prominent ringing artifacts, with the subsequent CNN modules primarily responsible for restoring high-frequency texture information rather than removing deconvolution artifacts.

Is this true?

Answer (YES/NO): NO